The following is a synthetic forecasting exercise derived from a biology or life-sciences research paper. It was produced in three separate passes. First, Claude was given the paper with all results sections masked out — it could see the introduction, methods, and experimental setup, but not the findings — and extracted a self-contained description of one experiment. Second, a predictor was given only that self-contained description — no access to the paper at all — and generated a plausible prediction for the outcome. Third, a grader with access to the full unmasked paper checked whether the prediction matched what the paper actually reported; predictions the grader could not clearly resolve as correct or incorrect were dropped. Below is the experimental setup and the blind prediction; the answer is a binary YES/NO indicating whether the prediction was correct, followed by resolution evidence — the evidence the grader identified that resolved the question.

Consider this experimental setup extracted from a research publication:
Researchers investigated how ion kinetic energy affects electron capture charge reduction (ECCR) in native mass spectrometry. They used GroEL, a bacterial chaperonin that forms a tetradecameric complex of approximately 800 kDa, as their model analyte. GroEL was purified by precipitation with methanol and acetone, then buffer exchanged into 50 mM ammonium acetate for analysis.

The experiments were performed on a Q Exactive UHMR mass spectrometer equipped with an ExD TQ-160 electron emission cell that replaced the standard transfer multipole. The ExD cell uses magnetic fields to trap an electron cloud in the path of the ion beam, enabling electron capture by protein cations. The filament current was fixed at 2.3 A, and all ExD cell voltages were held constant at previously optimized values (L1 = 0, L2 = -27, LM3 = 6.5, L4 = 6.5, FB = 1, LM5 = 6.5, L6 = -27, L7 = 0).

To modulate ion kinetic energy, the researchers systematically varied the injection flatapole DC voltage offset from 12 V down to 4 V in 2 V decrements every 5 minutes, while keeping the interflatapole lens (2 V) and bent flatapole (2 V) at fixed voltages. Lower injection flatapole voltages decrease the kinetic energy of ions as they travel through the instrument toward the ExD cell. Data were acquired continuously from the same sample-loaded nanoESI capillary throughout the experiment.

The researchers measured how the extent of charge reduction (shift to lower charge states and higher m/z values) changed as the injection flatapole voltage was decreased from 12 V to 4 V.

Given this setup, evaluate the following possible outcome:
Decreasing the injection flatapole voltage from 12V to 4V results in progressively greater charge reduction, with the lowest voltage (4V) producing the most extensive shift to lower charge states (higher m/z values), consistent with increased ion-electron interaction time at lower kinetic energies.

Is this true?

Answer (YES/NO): YES